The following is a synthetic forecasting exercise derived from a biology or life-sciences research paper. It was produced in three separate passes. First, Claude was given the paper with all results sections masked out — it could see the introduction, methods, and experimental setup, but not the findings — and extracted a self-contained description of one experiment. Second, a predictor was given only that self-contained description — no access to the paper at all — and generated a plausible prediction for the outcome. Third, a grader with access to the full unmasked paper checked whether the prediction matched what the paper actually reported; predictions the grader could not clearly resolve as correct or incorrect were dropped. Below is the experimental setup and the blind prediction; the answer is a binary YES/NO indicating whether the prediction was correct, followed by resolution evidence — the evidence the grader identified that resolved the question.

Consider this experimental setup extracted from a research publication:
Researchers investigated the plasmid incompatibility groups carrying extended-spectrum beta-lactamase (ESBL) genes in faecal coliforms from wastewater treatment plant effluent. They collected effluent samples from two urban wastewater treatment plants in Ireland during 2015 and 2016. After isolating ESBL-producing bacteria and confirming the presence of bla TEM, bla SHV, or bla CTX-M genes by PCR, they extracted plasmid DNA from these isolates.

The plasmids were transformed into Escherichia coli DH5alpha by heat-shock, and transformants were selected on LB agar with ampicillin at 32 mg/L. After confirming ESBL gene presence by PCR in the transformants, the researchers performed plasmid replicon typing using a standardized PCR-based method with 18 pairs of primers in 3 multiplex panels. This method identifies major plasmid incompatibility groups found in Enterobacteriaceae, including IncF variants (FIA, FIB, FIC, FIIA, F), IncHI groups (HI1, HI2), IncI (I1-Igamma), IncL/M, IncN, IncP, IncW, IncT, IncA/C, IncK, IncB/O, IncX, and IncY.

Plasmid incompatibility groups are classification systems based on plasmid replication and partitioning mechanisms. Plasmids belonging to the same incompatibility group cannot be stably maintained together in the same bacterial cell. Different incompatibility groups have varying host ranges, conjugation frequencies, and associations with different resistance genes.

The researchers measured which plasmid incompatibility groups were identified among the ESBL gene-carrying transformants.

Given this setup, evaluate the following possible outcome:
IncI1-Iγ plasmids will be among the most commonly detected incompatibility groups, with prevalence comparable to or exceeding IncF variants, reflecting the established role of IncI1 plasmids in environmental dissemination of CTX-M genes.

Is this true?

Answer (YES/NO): NO